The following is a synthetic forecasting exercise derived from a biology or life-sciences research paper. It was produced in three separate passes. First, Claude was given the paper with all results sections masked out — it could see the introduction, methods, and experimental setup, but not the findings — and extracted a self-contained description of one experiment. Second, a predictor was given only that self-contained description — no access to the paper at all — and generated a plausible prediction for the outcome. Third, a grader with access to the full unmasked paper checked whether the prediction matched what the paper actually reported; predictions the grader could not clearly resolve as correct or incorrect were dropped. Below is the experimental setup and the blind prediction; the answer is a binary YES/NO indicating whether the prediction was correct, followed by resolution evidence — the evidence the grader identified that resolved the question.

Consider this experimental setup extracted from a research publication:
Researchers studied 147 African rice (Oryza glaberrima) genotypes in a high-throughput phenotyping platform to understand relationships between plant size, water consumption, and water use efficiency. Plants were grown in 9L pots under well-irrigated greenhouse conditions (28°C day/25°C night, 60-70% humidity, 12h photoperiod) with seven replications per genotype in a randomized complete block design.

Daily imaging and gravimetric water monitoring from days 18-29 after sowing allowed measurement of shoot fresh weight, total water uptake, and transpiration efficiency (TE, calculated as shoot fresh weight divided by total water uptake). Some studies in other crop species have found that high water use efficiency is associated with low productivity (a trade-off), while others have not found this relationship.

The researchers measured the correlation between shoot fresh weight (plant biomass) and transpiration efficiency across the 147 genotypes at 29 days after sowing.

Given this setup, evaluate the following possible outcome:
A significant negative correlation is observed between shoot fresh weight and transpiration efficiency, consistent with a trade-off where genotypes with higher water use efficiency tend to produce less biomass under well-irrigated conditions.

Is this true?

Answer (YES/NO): NO